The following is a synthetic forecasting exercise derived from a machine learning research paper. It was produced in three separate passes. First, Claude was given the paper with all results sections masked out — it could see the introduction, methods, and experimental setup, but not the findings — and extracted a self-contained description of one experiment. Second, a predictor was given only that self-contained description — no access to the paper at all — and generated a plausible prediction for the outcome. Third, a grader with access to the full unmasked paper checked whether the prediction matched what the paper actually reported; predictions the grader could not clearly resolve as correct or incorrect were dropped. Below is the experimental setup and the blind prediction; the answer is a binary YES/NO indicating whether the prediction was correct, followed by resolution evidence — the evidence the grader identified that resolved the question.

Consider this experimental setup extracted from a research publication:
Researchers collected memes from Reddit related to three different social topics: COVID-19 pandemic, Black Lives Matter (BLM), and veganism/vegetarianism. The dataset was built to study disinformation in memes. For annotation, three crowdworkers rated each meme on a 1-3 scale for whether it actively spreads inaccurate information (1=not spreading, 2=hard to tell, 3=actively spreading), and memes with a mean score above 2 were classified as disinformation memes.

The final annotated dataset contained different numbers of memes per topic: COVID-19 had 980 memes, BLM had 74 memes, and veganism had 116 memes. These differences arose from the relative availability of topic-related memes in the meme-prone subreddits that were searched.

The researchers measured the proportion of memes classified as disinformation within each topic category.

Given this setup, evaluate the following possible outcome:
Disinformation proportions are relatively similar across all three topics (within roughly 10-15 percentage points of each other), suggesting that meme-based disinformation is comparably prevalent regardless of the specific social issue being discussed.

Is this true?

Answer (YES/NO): NO